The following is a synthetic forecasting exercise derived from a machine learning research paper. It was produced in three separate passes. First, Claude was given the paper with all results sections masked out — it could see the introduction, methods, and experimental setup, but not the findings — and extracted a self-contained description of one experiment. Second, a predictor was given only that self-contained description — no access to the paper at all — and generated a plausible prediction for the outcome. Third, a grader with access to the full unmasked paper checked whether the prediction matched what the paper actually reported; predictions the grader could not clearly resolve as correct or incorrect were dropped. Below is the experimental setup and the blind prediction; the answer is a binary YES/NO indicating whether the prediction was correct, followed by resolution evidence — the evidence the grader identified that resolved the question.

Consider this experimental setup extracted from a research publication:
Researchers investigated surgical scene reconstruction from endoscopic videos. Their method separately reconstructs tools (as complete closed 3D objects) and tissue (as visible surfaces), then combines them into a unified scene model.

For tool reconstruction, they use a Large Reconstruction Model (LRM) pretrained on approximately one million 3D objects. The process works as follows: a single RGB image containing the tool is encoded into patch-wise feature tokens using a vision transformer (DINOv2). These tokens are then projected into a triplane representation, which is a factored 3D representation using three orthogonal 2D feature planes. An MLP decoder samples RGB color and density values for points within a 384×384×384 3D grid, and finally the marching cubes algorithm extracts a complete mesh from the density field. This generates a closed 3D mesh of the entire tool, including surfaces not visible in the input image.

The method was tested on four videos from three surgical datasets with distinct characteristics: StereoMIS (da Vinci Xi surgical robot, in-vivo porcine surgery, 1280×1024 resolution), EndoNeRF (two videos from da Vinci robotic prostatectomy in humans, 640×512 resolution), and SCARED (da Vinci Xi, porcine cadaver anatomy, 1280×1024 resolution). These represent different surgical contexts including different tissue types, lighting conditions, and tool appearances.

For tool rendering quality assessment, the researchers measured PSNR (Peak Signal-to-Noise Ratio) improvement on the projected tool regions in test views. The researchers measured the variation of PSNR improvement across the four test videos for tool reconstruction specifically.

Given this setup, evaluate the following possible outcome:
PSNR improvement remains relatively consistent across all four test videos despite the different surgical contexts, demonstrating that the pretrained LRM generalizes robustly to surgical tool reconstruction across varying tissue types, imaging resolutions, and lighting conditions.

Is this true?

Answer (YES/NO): NO